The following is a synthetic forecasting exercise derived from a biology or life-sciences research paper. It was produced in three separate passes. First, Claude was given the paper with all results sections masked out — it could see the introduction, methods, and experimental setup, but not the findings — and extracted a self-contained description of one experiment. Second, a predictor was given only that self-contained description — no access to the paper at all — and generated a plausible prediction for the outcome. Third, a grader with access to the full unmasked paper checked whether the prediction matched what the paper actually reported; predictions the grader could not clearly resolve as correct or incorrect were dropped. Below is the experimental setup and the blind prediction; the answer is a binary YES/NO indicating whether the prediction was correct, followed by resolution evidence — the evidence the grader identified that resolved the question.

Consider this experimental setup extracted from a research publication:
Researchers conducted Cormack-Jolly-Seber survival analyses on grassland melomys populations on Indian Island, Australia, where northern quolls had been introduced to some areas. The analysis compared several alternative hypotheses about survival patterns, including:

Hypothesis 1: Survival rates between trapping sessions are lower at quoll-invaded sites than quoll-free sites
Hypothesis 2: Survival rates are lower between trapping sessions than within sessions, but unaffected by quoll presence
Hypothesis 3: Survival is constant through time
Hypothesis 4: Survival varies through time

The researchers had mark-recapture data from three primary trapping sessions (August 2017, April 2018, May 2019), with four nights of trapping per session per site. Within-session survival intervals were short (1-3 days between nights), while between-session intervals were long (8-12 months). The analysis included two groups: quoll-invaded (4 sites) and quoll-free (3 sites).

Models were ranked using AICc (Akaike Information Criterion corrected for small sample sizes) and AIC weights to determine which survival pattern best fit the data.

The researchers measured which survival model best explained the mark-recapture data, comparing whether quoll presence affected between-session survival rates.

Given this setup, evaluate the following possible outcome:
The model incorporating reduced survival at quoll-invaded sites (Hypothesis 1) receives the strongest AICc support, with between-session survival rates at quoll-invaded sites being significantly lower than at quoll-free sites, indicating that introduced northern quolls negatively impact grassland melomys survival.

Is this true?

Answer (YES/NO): YES